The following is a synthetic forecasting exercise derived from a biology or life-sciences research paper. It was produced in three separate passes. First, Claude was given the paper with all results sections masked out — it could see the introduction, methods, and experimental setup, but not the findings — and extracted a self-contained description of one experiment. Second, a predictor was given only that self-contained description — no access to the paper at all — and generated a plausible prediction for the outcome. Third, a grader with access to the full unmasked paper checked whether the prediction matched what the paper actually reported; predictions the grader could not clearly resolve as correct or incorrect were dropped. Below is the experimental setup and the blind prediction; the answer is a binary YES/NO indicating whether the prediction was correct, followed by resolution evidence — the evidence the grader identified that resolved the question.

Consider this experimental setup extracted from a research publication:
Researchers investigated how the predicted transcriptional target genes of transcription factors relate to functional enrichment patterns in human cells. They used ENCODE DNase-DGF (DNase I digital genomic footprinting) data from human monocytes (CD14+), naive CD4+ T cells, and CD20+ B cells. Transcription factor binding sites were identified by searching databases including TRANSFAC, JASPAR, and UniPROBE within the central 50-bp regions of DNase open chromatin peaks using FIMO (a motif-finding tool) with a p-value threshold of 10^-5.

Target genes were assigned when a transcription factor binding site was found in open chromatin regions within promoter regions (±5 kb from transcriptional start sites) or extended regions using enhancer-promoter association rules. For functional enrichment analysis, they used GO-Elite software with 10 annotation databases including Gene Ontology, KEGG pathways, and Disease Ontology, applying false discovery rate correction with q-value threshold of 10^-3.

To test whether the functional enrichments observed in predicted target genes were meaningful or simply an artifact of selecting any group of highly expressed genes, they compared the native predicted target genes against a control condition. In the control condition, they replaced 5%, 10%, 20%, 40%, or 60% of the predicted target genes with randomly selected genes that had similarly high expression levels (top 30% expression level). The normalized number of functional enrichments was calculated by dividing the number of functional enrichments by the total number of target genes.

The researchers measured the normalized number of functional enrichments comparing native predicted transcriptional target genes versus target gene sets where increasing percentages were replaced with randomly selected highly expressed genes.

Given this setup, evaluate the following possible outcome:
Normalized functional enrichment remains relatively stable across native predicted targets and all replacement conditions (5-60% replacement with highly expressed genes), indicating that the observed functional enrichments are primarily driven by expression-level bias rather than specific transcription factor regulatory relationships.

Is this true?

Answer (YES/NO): NO